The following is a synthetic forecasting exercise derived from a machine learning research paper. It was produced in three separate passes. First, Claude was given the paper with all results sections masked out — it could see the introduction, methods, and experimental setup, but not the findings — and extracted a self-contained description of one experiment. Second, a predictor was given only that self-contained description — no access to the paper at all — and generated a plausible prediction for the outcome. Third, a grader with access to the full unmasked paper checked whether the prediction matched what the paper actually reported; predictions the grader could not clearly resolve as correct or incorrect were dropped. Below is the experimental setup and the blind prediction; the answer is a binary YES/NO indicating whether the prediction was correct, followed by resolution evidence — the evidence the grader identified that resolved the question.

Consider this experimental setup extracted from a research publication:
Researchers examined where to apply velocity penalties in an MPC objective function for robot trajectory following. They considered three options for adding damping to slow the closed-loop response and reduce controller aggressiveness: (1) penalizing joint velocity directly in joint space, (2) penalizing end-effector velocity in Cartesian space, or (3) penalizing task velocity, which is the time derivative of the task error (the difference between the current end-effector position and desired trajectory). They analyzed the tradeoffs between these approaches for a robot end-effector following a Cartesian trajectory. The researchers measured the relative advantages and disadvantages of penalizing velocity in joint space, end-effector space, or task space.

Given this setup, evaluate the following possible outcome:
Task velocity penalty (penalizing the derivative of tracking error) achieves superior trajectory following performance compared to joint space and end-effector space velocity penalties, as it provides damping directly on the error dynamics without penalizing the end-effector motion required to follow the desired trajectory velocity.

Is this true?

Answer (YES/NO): YES